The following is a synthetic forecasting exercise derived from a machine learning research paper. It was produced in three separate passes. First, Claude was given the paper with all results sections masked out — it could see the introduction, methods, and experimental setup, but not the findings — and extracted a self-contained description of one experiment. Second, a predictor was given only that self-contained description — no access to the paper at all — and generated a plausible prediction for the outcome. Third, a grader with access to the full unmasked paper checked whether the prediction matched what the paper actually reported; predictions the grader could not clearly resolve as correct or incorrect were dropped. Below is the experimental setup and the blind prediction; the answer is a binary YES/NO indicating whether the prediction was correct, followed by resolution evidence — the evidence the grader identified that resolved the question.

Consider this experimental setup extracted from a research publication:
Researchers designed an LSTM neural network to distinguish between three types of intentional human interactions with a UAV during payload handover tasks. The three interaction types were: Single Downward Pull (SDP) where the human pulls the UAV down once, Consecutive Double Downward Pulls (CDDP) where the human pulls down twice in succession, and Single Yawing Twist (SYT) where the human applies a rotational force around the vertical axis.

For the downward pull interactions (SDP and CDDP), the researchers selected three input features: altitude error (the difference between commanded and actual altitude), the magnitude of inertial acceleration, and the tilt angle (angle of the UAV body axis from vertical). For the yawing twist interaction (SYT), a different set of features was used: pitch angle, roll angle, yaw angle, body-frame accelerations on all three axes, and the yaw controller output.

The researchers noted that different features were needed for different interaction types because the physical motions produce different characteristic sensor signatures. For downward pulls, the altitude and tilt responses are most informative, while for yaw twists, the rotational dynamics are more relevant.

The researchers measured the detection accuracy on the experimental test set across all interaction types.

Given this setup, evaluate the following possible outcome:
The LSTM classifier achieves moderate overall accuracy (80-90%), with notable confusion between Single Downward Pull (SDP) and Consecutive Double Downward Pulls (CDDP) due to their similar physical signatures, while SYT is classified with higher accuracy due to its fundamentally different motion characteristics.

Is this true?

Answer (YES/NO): NO